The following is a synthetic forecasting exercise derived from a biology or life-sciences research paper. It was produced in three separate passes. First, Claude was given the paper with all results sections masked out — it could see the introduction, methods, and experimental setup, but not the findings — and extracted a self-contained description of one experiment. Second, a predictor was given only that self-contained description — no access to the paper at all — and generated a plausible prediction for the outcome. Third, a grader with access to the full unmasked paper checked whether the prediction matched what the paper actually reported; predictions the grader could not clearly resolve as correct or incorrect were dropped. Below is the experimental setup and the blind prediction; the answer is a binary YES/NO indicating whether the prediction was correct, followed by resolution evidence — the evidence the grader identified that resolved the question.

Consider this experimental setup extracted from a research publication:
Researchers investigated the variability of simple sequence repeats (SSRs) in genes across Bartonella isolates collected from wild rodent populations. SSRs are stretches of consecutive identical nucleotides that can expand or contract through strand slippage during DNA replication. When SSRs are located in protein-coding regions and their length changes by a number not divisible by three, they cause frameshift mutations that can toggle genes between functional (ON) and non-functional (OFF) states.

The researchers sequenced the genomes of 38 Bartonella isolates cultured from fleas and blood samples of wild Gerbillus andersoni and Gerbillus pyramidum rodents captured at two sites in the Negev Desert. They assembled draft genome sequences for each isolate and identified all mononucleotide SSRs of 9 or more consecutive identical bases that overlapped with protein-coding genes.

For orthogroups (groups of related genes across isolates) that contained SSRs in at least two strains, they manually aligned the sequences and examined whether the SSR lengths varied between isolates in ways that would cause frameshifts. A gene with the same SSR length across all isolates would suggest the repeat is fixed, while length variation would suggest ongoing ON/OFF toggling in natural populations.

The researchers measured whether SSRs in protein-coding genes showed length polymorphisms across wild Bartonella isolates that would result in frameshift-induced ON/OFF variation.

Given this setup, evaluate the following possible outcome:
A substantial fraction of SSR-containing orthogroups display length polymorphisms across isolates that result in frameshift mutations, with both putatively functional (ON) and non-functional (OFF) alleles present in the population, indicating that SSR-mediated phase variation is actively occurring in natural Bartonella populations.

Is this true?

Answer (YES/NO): NO